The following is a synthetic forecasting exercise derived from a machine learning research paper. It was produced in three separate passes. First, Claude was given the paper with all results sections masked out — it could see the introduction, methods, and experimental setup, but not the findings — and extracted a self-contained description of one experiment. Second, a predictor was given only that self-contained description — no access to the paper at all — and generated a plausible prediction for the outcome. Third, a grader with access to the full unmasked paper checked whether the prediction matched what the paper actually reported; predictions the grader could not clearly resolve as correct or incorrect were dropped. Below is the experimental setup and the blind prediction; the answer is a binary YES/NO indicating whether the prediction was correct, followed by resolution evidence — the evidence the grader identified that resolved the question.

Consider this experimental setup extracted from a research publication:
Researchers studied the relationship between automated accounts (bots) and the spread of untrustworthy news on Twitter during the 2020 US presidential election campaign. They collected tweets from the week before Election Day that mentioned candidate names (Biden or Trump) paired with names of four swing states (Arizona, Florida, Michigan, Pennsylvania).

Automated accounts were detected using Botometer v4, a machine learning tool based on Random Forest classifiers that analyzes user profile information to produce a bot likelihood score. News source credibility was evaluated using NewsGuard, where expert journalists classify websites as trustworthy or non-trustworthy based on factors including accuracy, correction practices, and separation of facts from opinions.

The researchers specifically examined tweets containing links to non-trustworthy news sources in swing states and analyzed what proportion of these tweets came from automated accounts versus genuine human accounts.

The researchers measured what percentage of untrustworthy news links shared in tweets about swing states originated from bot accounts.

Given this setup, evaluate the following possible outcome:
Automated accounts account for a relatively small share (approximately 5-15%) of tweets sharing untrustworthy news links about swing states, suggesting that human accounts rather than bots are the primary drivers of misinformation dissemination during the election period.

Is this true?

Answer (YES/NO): NO